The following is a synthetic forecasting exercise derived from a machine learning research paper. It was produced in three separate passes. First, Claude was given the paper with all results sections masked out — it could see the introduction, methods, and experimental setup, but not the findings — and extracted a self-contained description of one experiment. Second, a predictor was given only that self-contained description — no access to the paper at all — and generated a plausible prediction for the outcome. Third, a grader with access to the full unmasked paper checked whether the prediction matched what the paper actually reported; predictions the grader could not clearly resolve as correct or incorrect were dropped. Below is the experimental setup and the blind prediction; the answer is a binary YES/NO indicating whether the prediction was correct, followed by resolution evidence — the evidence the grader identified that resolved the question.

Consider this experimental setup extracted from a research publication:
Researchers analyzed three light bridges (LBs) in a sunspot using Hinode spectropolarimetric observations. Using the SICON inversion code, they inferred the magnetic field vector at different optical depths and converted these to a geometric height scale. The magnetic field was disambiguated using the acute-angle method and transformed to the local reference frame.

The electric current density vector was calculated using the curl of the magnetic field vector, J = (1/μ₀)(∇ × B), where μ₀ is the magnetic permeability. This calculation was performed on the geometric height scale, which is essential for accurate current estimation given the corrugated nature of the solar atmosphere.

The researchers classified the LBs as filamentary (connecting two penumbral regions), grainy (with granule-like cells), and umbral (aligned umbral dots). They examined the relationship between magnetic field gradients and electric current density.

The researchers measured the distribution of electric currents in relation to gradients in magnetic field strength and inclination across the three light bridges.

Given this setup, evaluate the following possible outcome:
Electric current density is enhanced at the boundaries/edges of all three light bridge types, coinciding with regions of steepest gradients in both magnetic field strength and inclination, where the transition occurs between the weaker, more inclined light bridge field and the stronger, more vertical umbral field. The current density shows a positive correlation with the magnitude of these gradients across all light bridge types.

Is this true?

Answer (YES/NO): YES